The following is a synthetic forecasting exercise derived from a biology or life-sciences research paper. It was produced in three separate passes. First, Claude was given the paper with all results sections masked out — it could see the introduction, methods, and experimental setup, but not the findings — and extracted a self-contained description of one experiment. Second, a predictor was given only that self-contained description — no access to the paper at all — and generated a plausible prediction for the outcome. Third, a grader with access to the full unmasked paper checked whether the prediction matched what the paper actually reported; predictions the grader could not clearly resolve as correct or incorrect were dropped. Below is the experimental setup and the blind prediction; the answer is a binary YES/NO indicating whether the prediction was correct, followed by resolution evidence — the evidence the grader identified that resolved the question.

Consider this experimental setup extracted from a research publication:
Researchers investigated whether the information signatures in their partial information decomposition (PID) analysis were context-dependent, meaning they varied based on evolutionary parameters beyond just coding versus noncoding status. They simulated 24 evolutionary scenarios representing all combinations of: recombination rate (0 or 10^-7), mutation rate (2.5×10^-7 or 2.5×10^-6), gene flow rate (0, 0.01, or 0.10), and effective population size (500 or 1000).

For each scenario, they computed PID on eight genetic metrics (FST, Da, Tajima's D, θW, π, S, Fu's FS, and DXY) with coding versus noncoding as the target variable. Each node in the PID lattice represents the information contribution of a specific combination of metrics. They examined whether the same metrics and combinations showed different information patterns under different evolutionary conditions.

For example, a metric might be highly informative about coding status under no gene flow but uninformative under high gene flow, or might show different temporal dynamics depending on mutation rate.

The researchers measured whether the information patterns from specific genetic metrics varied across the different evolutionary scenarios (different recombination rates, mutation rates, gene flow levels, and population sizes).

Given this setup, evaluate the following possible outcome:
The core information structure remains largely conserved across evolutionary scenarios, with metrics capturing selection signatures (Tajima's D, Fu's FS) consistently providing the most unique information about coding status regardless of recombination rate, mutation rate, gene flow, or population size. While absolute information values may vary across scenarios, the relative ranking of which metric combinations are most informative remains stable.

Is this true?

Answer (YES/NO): NO